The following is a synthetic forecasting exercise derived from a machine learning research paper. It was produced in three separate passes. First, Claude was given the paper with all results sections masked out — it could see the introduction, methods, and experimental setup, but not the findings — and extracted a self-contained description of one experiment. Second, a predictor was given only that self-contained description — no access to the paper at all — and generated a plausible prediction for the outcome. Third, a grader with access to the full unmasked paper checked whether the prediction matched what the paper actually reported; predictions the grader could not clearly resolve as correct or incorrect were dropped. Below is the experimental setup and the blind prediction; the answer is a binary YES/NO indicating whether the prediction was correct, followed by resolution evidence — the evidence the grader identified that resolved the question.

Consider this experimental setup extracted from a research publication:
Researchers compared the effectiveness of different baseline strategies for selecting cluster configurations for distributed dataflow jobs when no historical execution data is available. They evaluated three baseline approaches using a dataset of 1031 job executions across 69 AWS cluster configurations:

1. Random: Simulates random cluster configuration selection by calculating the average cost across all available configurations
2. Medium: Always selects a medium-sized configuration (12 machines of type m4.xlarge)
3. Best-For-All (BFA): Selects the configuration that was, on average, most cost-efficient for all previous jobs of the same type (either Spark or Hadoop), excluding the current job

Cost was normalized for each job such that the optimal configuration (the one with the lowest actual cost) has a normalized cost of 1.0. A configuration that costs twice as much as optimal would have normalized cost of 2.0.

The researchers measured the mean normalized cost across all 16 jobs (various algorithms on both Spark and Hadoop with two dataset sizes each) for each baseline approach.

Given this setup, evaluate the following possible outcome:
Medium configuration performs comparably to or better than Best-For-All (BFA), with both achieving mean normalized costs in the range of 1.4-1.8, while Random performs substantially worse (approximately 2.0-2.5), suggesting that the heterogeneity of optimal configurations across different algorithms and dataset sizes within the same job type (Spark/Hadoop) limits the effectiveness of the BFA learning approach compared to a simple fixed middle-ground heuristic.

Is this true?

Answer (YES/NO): NO